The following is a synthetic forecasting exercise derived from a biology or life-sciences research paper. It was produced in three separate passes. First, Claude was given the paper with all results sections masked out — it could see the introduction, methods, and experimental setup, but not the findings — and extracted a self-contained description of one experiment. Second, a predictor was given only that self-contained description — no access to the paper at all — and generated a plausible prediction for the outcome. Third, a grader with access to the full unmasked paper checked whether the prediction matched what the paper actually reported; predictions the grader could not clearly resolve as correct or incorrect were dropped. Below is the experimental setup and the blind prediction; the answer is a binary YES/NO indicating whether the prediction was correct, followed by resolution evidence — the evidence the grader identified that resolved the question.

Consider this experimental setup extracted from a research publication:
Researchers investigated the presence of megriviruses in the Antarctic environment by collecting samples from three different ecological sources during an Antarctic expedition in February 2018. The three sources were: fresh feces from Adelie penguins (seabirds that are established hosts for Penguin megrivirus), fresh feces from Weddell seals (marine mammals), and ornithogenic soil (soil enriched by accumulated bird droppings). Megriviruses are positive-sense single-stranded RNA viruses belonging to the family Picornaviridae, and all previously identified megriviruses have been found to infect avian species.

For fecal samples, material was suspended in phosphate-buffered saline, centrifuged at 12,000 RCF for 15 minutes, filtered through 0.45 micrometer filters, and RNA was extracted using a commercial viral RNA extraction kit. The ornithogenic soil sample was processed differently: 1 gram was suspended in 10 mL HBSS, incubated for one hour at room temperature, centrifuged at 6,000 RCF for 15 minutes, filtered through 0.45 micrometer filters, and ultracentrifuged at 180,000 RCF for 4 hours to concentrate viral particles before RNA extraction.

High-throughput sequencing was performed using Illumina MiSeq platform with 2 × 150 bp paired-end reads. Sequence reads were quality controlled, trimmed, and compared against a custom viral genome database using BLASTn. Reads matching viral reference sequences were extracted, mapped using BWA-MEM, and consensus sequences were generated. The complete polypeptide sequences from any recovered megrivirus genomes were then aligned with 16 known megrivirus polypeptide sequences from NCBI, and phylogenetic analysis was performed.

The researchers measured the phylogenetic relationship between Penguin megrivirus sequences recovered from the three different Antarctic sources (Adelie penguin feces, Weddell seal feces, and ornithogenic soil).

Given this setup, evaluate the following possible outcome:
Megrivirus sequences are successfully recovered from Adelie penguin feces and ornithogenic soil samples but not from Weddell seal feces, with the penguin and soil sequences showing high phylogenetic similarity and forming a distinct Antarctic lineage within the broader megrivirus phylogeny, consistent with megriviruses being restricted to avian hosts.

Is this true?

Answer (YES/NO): NO